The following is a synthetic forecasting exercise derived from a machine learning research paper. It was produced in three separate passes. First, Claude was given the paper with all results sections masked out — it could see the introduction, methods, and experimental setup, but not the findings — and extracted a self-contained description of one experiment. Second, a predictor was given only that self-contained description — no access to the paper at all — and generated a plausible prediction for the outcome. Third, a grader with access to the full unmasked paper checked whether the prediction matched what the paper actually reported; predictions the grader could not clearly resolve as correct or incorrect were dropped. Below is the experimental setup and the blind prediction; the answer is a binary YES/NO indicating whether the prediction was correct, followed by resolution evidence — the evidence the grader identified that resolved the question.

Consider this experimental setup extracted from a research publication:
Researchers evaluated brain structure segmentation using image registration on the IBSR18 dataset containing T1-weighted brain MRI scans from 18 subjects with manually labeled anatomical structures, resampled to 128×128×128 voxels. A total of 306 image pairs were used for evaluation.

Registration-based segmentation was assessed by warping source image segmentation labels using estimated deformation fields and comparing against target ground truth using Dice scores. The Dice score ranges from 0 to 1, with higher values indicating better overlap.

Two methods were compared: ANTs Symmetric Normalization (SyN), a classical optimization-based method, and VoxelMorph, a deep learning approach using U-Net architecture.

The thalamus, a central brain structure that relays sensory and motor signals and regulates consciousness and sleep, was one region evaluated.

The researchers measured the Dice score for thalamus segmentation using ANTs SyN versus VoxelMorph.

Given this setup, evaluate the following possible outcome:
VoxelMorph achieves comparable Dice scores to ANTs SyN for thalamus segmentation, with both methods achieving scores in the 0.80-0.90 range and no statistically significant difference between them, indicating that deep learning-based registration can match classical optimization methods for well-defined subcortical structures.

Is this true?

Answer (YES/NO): NO